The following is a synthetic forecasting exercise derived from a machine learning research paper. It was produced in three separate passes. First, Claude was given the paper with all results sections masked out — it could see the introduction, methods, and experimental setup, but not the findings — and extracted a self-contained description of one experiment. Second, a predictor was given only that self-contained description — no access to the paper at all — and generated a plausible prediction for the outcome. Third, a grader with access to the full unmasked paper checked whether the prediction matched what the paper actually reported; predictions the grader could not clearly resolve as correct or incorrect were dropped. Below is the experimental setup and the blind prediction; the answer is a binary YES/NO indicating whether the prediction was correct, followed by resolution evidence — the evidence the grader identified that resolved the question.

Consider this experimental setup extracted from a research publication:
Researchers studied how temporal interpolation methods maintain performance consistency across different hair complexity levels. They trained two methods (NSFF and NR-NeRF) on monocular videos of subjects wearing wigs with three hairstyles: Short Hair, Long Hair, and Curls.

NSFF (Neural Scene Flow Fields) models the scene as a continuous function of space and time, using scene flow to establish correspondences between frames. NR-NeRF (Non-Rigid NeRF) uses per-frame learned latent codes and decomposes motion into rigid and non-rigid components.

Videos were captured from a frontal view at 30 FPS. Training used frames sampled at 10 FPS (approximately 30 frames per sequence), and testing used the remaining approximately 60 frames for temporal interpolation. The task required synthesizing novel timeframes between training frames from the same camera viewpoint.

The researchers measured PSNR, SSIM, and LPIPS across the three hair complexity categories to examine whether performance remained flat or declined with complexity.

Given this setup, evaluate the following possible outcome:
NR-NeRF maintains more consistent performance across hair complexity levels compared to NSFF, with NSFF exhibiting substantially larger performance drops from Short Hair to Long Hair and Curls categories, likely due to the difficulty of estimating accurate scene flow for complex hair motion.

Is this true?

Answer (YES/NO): NO